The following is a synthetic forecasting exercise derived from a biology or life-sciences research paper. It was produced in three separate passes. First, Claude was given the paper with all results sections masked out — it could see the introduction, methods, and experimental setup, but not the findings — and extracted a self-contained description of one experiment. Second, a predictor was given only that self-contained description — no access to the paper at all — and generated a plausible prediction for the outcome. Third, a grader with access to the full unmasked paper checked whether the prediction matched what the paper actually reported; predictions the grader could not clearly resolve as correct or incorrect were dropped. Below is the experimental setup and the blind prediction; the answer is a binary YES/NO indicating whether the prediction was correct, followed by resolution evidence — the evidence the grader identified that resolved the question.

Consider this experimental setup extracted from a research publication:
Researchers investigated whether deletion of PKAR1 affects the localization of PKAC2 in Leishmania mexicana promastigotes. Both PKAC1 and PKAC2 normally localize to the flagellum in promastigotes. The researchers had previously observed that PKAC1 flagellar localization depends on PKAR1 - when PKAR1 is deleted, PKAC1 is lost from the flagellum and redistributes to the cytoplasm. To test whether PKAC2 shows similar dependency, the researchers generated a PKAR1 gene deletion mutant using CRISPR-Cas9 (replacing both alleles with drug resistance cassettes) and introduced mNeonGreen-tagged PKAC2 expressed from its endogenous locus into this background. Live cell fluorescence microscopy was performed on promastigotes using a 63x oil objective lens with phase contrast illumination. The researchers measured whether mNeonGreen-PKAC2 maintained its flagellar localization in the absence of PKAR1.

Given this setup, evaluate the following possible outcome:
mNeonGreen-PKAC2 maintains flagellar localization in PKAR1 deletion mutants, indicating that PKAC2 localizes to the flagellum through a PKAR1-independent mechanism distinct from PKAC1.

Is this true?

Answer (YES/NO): NO